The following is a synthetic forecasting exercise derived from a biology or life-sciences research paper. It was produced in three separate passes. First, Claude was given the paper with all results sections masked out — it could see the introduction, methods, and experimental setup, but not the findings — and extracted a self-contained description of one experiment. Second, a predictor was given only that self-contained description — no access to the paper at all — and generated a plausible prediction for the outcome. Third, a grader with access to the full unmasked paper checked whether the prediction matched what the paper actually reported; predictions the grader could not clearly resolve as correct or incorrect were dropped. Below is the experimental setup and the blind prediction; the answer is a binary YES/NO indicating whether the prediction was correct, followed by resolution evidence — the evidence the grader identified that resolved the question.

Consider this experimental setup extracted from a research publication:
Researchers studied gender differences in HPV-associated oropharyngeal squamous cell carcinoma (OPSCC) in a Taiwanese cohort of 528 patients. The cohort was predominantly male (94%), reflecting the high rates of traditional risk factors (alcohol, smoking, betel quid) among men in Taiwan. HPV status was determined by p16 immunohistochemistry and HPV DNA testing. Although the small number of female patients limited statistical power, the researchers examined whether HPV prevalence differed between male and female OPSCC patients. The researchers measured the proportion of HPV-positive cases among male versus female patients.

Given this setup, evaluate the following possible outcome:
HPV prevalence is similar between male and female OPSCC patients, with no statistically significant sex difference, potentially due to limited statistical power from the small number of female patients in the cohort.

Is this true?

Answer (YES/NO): NO